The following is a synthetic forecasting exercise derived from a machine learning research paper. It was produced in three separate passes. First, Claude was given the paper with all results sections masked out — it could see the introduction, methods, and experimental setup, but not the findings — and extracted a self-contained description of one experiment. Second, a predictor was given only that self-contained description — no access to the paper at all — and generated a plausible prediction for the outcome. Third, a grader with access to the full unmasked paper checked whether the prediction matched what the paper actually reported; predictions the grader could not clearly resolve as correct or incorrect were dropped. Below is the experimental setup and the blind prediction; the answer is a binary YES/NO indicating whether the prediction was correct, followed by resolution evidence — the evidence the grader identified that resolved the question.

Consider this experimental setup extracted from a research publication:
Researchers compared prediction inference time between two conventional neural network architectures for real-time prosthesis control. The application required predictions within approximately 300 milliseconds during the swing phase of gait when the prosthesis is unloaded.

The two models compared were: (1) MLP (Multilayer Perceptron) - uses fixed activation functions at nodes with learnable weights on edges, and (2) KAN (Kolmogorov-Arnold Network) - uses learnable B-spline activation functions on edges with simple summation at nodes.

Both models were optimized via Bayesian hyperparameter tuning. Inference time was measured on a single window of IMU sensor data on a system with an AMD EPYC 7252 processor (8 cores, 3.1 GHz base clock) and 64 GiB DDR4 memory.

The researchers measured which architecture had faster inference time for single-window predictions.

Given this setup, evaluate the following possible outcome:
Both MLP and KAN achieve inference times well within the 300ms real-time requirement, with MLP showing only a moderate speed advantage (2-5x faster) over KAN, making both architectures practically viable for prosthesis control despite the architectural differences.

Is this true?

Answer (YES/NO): NO